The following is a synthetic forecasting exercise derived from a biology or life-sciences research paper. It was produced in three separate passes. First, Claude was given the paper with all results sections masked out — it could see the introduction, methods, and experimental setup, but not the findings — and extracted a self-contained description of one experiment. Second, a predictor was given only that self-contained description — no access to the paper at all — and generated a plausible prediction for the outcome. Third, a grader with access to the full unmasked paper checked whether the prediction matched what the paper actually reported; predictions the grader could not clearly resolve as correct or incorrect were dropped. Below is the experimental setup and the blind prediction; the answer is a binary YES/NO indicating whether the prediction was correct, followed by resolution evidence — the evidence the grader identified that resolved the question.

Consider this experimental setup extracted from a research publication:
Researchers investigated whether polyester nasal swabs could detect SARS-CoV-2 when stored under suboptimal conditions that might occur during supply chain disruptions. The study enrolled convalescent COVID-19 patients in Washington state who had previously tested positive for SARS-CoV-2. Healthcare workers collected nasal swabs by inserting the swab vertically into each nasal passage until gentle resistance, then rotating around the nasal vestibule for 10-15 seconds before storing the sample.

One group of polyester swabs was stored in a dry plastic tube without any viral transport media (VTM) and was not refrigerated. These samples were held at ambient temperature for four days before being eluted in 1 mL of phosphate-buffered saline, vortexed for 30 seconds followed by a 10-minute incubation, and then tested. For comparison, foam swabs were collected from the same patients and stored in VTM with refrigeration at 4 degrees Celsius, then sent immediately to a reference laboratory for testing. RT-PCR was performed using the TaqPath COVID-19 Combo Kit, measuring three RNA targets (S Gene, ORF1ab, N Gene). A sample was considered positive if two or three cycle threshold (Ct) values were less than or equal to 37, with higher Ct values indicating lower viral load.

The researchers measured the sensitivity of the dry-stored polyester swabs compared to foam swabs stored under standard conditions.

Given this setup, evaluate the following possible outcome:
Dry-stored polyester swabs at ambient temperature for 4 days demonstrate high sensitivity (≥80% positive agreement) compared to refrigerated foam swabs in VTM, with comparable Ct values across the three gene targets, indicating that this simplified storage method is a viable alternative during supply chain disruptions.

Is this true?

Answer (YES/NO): NO